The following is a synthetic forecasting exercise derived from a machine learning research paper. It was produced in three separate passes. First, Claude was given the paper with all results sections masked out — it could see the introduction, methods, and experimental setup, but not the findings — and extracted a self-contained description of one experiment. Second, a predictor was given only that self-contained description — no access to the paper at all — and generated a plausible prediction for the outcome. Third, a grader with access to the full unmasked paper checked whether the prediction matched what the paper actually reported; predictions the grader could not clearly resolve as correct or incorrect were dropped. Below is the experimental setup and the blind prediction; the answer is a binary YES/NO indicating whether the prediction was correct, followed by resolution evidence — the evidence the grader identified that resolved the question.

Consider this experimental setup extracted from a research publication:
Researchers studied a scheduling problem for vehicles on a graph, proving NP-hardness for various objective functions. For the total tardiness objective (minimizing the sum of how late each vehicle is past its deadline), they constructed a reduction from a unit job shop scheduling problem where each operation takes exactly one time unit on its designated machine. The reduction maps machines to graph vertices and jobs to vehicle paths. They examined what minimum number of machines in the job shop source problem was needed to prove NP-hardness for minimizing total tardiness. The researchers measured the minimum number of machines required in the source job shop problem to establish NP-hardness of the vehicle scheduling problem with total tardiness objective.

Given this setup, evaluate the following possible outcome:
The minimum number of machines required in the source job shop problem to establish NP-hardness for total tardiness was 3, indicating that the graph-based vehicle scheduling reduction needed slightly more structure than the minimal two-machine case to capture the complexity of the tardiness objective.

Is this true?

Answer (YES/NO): NO